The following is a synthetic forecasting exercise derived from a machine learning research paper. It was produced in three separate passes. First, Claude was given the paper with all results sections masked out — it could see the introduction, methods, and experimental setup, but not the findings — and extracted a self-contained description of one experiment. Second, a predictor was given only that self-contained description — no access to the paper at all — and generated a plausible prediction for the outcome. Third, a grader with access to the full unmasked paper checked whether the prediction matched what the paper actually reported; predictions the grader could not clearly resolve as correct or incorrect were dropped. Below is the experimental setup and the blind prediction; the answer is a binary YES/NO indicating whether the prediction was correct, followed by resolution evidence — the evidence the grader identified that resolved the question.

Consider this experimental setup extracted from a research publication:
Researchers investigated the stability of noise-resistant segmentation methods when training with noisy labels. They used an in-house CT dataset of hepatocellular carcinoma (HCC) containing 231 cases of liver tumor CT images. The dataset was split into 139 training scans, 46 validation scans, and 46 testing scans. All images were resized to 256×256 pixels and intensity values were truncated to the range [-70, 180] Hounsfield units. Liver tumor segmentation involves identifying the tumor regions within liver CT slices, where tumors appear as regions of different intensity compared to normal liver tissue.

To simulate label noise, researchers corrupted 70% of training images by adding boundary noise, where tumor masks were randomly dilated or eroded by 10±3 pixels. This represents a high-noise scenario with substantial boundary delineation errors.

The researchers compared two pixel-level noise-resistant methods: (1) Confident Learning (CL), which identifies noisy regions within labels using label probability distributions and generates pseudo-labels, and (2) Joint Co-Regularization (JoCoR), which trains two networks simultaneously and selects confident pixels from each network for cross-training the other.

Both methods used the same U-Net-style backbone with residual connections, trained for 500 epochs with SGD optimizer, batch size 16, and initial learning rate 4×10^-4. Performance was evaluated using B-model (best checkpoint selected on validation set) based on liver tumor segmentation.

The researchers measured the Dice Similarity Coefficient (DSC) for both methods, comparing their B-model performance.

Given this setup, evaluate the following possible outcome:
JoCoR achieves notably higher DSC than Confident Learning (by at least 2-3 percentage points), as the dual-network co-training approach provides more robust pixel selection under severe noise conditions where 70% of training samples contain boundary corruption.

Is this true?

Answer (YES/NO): NO